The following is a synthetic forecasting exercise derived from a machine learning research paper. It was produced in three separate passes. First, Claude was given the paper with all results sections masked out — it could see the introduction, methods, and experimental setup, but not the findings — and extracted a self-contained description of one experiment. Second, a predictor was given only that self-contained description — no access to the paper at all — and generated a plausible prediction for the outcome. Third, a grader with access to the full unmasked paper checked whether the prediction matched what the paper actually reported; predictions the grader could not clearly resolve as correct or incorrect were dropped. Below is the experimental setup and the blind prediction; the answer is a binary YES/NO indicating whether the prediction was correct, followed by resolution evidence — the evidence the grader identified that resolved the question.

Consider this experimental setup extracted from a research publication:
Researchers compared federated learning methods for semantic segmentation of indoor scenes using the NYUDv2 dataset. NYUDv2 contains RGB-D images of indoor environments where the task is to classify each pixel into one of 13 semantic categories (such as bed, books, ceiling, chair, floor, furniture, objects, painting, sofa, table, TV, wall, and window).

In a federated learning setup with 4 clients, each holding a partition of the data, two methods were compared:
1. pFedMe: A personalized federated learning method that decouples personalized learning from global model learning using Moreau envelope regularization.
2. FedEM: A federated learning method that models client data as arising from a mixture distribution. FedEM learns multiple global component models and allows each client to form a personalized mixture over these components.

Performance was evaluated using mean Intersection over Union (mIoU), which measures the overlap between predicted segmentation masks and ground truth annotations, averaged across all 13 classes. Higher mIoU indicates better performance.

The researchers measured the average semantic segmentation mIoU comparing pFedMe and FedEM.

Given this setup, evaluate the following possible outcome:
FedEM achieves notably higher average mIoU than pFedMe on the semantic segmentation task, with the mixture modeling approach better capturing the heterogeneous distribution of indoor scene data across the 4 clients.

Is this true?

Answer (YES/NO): YES